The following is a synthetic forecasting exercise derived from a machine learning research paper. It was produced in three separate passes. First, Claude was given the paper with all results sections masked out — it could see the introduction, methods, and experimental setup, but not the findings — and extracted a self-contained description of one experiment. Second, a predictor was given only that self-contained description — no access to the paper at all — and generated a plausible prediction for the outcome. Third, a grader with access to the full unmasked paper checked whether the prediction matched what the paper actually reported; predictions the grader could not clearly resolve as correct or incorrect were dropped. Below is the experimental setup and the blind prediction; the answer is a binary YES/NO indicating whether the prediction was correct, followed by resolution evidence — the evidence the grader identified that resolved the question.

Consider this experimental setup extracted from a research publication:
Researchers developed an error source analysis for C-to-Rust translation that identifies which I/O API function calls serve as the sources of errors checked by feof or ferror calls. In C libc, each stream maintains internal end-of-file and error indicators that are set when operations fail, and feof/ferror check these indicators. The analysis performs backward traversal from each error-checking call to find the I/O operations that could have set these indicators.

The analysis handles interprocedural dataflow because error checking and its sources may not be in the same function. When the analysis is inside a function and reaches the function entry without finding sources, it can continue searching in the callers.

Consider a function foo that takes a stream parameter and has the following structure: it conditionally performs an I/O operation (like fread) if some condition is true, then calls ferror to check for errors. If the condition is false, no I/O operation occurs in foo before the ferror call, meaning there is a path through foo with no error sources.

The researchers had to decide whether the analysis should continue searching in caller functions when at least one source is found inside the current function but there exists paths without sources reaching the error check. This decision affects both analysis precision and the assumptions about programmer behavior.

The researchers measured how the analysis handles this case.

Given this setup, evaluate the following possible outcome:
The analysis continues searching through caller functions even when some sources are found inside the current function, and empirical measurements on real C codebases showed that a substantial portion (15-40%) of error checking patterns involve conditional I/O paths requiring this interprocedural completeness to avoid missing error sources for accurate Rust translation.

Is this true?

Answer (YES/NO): NO